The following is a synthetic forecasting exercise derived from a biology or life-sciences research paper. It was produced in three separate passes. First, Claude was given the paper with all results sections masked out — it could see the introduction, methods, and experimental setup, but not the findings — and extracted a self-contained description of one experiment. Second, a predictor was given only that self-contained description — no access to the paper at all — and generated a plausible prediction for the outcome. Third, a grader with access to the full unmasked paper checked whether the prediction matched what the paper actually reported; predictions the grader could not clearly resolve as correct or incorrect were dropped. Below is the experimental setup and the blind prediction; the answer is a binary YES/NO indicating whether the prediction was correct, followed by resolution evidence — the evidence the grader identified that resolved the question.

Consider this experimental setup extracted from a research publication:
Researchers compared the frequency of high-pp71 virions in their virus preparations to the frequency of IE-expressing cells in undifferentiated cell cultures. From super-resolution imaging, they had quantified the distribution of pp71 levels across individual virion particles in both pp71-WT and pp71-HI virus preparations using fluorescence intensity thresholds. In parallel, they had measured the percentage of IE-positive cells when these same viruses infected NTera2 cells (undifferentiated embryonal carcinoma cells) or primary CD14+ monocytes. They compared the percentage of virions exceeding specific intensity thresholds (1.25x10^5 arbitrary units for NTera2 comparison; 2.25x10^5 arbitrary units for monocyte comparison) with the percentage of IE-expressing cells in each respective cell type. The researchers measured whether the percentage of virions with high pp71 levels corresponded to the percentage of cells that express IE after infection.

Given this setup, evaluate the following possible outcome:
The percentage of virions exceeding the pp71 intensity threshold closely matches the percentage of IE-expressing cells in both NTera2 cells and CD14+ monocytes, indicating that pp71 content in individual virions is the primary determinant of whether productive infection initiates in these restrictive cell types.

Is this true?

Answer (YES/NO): YES